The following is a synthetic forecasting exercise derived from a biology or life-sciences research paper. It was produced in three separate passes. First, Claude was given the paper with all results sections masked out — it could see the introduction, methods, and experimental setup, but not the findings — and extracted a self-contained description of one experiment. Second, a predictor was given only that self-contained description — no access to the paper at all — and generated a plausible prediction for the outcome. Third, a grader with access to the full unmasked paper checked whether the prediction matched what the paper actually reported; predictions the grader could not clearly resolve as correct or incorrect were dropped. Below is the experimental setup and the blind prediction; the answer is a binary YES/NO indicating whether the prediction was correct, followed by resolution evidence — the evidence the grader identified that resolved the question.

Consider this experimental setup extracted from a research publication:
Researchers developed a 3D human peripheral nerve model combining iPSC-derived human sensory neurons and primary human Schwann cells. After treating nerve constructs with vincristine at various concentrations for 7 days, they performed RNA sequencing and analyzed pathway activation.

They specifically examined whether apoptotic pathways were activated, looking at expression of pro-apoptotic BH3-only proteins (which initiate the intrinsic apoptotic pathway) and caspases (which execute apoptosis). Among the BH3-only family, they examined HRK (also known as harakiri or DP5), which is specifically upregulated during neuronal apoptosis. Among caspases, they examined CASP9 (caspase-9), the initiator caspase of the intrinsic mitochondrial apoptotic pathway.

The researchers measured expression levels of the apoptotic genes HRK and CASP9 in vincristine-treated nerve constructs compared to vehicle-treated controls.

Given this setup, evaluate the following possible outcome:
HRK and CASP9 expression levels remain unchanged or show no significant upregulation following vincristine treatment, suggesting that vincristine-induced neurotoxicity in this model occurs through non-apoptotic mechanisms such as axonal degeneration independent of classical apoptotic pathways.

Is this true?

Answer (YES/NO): NO